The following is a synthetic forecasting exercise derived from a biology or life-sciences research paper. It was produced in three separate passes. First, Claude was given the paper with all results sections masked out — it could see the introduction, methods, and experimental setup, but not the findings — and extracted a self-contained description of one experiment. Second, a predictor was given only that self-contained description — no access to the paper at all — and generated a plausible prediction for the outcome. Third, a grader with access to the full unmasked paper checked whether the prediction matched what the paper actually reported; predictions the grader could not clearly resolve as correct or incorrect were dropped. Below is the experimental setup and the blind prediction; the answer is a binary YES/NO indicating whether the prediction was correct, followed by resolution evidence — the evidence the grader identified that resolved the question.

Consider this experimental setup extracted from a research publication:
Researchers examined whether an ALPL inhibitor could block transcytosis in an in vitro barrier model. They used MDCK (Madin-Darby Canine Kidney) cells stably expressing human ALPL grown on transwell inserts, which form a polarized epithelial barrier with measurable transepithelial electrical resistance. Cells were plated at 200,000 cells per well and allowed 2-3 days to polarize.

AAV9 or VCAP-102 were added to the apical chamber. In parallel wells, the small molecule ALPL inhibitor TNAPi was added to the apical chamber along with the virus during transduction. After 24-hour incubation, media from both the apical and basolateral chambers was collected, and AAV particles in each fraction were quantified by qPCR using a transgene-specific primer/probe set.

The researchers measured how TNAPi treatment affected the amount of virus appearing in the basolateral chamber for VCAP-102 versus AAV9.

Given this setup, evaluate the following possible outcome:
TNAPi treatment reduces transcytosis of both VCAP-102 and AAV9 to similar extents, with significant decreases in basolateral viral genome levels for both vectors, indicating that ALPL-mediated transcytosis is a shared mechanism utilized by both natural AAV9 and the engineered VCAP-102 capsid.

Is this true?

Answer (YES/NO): NO